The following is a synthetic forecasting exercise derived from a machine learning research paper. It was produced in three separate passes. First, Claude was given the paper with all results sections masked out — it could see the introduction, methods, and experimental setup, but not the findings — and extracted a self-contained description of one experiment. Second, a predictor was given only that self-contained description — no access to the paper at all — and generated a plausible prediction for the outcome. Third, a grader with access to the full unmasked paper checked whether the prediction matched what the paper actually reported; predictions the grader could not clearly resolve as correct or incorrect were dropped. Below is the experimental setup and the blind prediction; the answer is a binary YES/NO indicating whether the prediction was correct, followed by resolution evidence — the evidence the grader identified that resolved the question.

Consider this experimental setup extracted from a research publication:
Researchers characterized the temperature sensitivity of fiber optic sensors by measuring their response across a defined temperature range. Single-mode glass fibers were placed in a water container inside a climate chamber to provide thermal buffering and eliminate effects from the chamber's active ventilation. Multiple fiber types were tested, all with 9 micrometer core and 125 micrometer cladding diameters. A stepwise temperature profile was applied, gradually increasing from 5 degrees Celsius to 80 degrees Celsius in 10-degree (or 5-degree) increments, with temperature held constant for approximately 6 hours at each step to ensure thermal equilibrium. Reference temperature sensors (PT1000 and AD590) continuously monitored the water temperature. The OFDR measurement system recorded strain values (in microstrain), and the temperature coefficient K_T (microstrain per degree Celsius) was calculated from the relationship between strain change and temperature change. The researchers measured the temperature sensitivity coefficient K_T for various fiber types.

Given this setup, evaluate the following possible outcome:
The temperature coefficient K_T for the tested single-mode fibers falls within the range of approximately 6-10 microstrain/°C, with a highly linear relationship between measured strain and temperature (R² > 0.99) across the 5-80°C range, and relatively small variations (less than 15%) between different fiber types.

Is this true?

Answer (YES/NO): NO